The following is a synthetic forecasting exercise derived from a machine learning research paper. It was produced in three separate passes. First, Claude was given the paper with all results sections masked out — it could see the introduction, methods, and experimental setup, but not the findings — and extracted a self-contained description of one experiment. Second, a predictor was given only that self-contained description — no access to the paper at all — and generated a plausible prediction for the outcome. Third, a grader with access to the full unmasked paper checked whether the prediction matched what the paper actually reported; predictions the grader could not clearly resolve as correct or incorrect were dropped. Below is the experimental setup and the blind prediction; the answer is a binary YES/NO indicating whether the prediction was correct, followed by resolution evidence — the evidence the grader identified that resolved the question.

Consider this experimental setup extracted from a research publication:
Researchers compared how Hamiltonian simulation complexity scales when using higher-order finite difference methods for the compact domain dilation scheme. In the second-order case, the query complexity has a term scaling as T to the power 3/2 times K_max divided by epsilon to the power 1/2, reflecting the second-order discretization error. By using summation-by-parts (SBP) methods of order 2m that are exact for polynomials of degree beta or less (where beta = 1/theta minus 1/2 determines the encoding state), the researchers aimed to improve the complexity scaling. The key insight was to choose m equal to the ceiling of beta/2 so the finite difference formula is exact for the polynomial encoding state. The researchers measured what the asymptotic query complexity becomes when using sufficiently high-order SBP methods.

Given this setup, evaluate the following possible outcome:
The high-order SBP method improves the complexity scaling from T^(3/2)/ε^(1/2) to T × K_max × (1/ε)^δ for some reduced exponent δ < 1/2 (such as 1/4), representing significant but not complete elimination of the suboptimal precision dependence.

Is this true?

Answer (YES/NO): NO